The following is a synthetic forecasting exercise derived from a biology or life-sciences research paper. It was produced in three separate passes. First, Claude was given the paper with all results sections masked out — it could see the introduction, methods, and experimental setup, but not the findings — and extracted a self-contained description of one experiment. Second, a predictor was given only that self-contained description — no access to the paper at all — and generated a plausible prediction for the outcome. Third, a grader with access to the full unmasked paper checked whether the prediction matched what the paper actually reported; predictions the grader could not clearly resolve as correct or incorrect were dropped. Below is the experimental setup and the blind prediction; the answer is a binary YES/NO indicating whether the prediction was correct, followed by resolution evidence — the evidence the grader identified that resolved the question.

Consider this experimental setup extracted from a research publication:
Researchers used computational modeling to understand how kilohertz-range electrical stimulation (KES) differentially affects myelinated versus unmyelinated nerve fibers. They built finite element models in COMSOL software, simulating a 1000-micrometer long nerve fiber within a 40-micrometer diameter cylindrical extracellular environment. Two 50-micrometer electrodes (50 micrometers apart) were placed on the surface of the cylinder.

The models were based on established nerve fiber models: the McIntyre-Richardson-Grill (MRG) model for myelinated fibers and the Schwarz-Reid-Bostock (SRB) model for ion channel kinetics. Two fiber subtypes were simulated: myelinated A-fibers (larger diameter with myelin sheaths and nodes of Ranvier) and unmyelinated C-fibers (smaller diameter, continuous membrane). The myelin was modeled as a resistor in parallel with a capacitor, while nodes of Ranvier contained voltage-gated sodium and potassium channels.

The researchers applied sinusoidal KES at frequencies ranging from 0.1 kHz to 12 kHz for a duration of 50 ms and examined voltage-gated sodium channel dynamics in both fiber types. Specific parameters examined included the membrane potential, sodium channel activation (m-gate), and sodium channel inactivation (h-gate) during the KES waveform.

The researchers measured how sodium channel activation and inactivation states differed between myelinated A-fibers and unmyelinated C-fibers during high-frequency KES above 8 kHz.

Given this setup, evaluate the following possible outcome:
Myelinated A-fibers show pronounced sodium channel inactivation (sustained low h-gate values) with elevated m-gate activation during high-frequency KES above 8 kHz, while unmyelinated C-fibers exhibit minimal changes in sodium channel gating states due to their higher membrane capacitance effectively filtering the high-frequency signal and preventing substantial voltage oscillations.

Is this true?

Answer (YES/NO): NO